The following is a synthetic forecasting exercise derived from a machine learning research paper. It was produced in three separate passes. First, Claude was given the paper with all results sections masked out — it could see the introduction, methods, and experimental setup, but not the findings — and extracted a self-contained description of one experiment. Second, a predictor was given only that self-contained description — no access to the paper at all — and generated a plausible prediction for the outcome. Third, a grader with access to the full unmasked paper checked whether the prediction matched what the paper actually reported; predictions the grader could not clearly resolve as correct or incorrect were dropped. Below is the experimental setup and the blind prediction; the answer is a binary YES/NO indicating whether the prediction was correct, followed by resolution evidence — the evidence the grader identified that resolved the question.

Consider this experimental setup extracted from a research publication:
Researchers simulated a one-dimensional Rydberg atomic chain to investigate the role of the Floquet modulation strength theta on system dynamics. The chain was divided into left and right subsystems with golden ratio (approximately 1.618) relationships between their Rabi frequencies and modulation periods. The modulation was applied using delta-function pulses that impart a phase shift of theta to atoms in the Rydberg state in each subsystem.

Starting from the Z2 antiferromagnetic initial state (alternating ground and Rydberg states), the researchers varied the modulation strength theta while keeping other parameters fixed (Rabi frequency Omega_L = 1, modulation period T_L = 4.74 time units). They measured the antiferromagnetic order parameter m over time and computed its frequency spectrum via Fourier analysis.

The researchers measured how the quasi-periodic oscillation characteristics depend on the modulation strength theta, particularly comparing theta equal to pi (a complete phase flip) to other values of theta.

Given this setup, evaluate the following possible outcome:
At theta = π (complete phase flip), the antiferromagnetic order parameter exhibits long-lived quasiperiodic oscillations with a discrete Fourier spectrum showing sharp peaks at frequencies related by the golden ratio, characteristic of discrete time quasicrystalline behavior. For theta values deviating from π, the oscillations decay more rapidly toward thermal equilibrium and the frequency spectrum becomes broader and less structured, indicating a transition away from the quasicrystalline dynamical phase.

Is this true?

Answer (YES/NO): YES